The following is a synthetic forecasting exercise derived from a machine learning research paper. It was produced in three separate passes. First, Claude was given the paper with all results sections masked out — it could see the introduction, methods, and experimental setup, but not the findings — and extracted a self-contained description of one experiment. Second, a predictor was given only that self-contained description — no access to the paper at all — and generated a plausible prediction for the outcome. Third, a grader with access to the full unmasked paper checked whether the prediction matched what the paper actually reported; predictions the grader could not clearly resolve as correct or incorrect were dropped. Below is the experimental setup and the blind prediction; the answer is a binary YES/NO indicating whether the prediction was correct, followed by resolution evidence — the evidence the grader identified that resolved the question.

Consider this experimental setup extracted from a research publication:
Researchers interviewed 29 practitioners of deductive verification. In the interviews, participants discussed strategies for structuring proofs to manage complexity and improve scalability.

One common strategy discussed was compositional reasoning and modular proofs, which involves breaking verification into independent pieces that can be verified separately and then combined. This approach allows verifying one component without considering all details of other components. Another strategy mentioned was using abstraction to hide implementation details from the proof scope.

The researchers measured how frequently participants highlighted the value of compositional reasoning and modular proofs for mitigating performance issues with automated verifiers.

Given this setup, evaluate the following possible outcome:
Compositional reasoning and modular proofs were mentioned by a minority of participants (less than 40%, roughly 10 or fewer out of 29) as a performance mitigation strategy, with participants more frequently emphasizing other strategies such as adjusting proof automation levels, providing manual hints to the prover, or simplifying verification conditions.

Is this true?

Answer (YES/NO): NO